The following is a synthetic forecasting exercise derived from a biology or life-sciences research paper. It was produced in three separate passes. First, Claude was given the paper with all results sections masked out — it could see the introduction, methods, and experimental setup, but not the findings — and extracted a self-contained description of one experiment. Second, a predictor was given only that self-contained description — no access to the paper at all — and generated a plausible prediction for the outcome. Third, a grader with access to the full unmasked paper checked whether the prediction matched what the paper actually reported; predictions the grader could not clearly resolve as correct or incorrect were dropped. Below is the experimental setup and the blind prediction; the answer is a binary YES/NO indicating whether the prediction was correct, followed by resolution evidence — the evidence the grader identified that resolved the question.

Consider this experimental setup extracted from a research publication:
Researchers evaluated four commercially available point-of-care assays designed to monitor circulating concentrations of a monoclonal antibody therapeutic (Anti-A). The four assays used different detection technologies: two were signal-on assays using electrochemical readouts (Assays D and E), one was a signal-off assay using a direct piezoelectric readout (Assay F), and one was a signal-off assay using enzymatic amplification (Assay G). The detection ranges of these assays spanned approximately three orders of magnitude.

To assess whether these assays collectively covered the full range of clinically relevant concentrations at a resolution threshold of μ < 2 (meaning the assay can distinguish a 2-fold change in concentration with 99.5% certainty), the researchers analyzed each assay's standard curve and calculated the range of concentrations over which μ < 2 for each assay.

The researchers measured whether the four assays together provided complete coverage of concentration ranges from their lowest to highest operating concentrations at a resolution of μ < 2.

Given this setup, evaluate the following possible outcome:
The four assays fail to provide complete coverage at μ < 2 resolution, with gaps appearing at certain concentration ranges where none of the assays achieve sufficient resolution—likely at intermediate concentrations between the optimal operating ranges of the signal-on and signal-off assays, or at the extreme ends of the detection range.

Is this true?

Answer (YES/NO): YES